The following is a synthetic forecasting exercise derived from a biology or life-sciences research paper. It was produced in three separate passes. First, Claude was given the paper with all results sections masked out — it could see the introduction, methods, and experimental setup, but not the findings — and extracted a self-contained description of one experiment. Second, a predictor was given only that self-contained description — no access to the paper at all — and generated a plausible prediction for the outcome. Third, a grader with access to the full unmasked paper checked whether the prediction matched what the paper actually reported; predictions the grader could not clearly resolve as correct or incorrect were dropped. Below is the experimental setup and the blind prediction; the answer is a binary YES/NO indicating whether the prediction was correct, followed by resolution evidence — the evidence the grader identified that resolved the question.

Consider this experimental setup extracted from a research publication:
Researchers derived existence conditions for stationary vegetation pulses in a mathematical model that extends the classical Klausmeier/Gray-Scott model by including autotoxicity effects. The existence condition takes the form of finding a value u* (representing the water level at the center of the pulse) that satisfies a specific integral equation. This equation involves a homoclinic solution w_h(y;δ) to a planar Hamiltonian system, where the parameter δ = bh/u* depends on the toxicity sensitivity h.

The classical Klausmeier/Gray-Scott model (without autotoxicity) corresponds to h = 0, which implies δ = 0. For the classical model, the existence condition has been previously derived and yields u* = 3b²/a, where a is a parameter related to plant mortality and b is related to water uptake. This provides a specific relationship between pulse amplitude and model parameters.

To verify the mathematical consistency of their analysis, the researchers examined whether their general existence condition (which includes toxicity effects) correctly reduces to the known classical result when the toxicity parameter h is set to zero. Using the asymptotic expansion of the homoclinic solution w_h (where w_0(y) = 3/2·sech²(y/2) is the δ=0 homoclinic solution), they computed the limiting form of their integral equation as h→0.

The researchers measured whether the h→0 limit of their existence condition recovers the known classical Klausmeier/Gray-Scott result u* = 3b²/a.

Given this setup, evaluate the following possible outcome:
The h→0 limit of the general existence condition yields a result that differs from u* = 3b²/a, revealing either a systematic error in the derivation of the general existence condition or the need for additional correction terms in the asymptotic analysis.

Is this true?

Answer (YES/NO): NO